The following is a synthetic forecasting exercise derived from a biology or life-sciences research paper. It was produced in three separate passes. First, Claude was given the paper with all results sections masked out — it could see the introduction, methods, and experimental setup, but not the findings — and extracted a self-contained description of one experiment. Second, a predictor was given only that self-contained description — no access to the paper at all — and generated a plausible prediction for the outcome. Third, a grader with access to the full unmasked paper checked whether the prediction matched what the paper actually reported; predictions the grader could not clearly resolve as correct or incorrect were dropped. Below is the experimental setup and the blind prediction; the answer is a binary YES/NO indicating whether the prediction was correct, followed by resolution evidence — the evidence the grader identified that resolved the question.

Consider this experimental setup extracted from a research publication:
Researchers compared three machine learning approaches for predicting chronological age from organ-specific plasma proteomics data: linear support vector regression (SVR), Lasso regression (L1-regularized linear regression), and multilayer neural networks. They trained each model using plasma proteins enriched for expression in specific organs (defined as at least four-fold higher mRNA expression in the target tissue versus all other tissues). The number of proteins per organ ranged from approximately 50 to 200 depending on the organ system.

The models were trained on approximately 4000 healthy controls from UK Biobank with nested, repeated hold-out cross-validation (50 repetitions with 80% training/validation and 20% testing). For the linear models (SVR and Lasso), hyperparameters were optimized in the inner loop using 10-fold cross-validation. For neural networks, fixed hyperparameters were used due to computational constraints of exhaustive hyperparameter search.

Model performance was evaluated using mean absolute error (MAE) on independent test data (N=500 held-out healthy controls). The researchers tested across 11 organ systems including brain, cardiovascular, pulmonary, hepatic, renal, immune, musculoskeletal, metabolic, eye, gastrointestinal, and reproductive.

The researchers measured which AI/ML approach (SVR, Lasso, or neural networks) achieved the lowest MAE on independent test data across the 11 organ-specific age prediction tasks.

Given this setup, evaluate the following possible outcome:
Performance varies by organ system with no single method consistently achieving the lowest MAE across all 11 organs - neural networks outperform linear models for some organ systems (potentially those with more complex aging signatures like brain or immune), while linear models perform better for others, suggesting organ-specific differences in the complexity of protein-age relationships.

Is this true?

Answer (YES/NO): YES